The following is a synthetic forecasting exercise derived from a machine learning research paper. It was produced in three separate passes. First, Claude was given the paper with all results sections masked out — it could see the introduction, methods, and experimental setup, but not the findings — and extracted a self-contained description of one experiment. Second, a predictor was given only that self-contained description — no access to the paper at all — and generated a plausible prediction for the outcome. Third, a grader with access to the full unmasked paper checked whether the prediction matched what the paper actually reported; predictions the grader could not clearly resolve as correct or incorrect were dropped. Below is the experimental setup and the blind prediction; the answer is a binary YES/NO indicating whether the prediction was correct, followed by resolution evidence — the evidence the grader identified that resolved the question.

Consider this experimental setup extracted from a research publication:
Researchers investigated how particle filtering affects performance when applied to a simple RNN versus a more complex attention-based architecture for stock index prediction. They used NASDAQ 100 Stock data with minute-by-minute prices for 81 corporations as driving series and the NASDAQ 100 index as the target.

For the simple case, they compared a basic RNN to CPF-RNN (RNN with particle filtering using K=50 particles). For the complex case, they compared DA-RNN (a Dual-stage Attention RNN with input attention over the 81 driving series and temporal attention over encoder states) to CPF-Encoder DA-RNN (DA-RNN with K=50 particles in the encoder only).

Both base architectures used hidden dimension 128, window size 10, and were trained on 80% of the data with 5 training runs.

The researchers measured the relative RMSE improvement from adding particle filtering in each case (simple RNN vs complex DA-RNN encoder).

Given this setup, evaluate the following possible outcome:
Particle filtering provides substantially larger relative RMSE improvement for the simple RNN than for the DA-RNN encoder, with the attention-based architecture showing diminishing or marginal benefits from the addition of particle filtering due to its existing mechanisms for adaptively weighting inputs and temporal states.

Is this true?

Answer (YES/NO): NO